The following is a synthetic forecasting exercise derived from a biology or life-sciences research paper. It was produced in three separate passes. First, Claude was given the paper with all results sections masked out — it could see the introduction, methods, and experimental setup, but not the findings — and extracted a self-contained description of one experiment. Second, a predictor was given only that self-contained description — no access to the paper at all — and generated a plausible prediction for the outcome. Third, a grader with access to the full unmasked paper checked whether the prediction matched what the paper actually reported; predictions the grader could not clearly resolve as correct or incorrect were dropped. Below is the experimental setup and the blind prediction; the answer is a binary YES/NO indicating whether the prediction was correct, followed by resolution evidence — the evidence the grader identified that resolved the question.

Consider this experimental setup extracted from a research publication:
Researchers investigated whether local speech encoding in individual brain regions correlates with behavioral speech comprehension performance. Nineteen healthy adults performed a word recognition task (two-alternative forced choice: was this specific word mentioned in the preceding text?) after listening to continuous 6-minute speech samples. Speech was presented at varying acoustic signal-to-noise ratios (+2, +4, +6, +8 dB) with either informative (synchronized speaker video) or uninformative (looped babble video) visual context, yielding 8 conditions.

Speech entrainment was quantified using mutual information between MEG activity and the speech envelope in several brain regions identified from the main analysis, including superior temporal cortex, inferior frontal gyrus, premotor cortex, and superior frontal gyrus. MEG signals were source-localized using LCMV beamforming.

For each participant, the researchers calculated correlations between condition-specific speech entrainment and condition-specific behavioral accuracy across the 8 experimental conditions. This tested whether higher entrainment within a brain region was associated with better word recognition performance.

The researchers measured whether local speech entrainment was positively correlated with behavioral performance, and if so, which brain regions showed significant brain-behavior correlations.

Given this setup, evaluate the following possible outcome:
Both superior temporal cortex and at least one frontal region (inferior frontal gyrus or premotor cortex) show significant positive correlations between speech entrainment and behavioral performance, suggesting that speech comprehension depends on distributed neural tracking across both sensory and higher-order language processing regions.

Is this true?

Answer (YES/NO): YES